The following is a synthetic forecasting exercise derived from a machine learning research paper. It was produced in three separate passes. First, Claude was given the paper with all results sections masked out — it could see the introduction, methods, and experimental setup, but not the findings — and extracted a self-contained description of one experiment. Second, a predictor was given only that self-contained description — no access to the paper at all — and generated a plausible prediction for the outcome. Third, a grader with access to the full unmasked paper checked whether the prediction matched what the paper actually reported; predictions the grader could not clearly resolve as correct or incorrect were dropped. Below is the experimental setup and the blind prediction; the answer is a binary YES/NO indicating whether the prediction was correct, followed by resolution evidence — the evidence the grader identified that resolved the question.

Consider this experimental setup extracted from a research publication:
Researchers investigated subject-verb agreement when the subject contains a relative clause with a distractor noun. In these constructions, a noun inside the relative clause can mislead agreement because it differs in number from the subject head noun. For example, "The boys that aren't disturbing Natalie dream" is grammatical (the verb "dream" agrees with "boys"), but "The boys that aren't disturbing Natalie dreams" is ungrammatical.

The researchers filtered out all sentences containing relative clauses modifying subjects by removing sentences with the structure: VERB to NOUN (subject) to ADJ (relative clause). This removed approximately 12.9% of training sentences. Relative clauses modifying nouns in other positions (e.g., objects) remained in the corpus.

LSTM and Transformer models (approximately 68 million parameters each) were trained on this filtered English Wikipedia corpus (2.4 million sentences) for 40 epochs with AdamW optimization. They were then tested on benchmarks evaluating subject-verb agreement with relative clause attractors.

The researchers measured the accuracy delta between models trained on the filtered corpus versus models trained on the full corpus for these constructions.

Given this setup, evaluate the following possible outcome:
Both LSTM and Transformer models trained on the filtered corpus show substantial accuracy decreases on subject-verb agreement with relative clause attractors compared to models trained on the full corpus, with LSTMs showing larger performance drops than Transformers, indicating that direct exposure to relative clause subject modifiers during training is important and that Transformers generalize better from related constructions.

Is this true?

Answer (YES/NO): NO